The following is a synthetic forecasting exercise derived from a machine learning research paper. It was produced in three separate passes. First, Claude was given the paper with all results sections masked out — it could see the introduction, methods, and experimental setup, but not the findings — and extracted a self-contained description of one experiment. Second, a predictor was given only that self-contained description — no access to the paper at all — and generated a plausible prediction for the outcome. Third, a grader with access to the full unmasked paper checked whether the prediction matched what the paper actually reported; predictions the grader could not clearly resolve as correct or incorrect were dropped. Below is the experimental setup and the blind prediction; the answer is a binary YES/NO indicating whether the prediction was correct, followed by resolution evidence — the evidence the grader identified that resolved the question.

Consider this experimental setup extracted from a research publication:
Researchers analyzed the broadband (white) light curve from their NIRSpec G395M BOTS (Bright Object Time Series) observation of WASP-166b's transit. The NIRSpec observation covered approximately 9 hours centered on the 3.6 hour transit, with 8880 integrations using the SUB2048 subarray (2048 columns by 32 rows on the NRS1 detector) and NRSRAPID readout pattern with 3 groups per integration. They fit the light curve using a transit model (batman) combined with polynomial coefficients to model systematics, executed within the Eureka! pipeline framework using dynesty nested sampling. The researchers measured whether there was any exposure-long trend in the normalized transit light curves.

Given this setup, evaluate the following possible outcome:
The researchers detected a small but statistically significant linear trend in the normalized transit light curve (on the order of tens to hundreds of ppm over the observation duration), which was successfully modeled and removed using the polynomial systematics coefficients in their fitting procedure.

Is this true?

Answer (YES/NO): NO